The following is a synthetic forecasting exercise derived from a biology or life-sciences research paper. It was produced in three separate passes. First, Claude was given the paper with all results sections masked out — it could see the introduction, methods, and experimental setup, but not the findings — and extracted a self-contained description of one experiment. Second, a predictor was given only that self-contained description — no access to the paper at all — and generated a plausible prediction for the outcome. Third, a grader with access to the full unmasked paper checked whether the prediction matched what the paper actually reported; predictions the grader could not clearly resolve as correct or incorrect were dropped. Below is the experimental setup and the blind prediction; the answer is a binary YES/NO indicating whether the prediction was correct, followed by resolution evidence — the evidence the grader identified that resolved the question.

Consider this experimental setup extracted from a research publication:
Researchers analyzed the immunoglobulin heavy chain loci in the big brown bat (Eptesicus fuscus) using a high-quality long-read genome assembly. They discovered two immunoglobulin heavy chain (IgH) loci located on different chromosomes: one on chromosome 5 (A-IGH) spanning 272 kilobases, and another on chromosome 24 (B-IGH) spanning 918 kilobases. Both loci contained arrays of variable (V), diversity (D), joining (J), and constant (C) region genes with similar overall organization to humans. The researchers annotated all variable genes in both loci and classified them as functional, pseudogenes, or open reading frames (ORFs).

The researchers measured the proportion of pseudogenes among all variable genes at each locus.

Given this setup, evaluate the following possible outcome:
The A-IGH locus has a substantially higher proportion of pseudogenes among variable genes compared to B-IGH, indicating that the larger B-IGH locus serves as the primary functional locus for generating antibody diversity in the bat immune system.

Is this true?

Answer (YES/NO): NO